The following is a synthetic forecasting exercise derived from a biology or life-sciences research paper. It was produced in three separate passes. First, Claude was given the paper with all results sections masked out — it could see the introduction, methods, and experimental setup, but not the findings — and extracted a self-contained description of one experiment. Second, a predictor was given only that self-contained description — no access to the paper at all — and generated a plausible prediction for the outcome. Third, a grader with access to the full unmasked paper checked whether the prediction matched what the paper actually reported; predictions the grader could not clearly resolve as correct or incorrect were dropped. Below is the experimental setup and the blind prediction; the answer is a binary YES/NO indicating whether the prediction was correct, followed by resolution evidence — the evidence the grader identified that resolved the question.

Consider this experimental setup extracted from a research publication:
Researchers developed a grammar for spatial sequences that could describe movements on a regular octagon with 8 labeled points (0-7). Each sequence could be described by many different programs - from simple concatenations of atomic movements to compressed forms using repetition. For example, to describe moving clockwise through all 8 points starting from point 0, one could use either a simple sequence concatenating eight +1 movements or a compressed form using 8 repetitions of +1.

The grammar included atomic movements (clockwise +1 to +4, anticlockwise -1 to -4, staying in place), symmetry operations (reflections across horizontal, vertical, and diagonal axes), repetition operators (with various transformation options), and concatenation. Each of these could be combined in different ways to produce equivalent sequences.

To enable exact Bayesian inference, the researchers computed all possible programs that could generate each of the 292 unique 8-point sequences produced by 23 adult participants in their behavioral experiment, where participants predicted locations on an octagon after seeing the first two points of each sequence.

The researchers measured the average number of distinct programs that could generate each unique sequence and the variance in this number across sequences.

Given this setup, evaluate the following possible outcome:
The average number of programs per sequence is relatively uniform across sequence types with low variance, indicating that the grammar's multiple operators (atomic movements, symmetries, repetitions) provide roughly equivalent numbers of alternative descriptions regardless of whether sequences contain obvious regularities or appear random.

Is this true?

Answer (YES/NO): NO